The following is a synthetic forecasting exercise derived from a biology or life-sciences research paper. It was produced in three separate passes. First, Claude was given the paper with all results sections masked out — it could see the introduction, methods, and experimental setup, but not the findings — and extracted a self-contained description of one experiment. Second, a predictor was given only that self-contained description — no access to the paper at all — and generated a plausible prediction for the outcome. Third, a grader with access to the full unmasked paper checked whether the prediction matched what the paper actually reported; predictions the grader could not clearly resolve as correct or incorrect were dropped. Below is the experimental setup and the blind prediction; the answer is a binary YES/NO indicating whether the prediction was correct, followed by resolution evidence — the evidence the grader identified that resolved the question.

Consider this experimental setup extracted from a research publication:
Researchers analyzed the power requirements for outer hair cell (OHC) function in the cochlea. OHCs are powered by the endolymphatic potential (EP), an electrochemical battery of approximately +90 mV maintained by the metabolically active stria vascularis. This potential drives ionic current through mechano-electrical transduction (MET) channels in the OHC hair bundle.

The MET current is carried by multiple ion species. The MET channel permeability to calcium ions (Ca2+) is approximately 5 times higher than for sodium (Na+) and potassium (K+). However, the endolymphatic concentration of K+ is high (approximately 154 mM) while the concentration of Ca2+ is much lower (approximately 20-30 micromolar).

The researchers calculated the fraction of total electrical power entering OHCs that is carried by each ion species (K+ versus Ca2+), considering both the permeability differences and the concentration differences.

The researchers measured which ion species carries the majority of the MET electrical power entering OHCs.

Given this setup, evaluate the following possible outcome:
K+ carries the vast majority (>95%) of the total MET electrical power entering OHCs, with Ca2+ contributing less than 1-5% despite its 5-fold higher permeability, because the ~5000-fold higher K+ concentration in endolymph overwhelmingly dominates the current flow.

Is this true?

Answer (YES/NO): YES